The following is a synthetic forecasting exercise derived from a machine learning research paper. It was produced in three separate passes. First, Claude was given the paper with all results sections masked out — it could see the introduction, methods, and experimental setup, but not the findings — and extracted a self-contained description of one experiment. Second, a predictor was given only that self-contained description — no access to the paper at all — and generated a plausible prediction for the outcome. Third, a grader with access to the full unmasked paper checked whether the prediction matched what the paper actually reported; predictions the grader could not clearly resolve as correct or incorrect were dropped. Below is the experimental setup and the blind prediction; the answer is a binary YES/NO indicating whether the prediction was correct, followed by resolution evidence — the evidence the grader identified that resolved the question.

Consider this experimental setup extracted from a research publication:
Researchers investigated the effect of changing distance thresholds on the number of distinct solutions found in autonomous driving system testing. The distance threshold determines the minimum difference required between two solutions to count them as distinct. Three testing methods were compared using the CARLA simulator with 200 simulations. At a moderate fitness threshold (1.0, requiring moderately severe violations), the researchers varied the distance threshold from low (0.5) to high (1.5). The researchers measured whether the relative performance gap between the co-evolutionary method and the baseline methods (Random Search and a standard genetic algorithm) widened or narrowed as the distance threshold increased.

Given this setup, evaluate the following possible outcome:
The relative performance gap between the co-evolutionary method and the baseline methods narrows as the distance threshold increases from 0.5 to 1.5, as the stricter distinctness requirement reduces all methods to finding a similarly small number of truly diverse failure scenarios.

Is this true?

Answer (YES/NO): YES